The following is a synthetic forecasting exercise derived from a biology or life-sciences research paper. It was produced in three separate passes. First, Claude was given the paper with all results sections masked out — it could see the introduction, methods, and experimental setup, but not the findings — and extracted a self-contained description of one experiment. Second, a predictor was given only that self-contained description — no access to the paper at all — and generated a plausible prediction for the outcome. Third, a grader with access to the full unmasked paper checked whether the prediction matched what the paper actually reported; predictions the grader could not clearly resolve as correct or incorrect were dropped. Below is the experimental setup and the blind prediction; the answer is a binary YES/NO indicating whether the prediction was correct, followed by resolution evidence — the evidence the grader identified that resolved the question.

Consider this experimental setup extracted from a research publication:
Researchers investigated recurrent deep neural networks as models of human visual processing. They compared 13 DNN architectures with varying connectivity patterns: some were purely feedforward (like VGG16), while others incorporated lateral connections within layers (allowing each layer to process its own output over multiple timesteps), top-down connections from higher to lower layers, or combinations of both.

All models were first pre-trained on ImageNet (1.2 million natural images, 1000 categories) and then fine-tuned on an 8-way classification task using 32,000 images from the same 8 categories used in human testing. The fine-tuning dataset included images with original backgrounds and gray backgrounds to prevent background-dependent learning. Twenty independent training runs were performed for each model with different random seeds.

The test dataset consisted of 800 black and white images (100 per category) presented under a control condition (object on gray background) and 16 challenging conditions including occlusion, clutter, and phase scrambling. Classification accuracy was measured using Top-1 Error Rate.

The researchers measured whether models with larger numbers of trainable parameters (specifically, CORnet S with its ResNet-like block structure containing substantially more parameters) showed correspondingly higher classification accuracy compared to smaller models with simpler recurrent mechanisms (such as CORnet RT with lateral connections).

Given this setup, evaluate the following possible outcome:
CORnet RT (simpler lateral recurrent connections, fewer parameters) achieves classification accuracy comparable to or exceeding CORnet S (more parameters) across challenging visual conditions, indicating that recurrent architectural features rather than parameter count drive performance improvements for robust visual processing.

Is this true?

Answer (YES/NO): NO